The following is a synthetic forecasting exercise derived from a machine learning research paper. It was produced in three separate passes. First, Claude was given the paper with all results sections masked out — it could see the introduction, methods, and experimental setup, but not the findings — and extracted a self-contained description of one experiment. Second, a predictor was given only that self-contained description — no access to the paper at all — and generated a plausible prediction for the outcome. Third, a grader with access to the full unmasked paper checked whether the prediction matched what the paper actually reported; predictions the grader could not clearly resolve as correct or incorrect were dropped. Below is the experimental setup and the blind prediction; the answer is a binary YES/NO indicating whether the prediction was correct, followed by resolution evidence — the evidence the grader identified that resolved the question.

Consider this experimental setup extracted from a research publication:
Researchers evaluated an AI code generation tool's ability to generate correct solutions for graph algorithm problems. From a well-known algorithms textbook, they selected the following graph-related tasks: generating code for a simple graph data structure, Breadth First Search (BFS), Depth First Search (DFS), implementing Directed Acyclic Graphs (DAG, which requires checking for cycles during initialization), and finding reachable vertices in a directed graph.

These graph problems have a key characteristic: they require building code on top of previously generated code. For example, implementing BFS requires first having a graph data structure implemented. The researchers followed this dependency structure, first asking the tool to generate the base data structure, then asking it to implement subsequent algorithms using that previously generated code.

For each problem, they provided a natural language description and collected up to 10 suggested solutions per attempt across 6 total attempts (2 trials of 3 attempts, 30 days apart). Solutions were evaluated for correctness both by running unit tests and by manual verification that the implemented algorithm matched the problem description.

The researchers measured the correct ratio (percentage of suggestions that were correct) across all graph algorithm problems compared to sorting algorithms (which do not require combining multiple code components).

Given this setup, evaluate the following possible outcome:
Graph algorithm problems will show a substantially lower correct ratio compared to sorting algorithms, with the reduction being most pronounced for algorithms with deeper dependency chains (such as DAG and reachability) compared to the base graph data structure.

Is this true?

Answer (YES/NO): NO